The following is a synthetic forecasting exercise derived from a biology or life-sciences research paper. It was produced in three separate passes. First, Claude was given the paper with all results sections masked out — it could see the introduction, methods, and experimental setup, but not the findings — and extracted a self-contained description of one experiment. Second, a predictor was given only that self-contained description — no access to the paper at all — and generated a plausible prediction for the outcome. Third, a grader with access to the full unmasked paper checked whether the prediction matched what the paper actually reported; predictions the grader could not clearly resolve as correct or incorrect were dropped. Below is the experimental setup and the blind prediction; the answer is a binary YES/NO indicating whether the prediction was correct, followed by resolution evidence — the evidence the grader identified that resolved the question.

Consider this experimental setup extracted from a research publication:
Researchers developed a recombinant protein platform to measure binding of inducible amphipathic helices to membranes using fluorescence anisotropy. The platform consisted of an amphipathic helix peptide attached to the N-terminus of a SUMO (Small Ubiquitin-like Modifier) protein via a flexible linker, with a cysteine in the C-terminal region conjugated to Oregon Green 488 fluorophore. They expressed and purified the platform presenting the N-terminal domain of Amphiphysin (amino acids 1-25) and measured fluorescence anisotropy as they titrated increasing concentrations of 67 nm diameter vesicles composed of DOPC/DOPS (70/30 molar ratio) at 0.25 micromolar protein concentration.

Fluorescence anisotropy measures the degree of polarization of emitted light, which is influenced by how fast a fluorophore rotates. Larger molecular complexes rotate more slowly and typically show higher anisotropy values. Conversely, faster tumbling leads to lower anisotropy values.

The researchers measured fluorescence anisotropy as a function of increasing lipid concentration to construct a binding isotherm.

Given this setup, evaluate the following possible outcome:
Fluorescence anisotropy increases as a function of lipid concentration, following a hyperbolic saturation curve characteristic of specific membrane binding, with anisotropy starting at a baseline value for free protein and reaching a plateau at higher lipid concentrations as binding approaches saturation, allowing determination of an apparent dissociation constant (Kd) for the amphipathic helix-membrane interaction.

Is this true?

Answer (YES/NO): NO